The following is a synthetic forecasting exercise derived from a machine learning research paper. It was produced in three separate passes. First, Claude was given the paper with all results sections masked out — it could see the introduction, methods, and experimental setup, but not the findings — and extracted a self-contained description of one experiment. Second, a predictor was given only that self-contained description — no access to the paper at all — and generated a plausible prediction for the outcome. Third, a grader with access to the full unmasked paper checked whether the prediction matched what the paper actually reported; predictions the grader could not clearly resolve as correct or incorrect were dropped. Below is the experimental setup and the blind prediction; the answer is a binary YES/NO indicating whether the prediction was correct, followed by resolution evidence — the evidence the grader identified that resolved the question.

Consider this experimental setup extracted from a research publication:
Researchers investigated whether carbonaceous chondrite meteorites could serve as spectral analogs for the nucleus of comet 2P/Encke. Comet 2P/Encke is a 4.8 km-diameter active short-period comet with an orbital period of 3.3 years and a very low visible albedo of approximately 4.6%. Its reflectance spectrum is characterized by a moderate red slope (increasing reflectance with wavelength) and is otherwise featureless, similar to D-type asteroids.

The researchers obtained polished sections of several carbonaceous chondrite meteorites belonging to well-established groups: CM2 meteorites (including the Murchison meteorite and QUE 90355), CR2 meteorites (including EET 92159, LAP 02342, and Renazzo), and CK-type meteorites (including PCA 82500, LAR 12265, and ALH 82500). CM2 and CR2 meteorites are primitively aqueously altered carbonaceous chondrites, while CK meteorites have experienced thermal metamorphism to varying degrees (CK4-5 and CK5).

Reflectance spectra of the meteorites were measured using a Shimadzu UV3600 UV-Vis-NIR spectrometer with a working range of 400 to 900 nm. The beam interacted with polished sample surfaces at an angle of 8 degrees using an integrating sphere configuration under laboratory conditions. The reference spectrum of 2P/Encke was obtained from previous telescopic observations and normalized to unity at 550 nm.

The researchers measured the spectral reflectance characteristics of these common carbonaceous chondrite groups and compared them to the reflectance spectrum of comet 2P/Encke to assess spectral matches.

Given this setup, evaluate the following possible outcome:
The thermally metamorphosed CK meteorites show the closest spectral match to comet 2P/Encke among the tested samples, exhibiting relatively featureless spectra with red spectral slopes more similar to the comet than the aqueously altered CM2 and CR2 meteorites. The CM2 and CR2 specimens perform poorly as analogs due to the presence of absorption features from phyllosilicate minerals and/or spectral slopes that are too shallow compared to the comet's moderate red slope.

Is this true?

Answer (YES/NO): NO